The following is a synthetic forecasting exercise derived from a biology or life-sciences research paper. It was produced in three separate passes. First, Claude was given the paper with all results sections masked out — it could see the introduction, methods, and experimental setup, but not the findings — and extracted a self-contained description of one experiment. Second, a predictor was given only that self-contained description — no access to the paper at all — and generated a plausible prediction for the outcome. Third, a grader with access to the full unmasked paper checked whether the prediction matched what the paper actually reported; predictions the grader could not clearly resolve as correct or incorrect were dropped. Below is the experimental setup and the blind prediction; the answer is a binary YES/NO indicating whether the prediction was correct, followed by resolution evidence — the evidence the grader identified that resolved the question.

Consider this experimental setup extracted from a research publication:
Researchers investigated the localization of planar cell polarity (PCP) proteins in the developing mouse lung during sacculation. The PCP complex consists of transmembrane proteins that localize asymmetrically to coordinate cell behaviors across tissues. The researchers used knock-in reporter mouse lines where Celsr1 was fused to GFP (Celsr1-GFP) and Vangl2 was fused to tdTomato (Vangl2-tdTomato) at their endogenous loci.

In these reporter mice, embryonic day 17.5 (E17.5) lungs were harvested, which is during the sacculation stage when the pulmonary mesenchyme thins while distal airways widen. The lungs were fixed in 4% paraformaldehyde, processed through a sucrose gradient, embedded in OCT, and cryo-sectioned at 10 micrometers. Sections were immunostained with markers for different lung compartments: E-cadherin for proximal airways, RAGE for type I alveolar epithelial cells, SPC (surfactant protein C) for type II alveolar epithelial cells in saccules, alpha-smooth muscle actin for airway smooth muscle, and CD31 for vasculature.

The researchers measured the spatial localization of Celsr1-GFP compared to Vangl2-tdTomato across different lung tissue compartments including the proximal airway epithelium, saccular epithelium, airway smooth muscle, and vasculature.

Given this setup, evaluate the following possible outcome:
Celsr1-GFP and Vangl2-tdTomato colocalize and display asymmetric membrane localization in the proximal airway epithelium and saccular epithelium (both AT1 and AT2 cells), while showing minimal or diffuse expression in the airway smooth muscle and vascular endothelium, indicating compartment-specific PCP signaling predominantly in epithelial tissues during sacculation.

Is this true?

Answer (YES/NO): NO